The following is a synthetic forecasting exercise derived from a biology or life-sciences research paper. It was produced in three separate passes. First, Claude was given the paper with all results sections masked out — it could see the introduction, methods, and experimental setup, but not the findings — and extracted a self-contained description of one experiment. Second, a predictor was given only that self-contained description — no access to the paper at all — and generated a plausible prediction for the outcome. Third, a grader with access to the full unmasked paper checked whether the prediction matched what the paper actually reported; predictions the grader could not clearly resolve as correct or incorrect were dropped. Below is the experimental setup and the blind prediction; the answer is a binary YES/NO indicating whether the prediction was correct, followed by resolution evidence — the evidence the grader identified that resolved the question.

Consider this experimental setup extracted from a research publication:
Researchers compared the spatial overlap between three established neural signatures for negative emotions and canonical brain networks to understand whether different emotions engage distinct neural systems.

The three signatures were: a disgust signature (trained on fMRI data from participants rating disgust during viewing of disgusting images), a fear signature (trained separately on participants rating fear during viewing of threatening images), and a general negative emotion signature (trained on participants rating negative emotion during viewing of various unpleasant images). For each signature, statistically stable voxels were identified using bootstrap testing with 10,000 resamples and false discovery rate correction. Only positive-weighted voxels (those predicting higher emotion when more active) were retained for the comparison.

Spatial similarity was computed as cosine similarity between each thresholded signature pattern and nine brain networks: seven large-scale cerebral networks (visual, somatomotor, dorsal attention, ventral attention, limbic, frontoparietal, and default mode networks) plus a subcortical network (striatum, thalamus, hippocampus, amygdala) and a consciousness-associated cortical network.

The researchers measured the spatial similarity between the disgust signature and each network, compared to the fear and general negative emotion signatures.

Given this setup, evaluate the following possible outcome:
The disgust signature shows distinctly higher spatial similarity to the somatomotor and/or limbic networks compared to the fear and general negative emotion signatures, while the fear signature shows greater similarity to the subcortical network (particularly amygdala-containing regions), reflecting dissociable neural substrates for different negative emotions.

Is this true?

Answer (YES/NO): NO